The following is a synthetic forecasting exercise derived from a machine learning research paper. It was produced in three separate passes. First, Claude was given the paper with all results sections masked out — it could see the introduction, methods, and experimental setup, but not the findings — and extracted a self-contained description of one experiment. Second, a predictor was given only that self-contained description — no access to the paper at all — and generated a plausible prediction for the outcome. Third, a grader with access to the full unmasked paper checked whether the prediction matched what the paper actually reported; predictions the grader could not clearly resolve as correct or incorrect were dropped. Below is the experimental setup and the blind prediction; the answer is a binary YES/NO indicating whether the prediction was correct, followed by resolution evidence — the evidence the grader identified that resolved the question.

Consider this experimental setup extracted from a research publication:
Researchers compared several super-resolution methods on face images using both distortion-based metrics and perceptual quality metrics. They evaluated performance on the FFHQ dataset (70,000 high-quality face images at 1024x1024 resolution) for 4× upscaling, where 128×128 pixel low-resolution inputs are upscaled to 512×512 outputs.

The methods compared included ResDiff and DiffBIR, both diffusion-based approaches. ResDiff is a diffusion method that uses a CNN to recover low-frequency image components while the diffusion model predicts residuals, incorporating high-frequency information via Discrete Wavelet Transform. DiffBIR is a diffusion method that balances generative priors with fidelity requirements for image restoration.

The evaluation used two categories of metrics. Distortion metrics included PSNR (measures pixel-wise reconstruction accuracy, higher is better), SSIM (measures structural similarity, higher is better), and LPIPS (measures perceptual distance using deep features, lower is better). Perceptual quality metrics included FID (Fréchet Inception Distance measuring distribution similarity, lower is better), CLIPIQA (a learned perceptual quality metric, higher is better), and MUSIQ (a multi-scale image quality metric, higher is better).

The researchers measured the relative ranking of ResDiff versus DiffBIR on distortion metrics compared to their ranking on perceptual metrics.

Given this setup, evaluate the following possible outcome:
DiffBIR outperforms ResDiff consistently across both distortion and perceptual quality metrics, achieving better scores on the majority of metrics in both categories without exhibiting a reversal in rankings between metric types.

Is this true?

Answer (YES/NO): NO